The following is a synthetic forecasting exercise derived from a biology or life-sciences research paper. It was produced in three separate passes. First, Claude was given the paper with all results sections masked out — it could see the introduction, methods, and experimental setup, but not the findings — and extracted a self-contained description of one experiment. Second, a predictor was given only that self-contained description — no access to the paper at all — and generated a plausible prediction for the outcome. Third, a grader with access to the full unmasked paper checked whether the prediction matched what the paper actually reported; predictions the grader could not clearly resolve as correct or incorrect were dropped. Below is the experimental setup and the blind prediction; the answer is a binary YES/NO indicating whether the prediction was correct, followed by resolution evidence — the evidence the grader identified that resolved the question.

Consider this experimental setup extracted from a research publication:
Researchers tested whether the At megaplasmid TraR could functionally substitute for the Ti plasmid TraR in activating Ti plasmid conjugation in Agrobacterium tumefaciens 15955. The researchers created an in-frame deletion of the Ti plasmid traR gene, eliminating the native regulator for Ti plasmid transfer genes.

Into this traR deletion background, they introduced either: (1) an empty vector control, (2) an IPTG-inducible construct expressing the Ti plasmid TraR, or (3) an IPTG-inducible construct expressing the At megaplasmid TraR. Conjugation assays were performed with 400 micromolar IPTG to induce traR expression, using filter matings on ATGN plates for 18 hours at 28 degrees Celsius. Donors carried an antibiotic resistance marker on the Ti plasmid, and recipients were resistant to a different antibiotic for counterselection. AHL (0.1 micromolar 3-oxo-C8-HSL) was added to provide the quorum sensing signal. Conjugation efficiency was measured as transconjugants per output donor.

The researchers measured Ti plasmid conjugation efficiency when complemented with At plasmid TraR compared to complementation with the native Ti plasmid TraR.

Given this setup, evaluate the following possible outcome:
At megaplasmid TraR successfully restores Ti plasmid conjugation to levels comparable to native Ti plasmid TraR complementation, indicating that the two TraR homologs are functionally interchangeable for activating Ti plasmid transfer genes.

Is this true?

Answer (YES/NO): YES